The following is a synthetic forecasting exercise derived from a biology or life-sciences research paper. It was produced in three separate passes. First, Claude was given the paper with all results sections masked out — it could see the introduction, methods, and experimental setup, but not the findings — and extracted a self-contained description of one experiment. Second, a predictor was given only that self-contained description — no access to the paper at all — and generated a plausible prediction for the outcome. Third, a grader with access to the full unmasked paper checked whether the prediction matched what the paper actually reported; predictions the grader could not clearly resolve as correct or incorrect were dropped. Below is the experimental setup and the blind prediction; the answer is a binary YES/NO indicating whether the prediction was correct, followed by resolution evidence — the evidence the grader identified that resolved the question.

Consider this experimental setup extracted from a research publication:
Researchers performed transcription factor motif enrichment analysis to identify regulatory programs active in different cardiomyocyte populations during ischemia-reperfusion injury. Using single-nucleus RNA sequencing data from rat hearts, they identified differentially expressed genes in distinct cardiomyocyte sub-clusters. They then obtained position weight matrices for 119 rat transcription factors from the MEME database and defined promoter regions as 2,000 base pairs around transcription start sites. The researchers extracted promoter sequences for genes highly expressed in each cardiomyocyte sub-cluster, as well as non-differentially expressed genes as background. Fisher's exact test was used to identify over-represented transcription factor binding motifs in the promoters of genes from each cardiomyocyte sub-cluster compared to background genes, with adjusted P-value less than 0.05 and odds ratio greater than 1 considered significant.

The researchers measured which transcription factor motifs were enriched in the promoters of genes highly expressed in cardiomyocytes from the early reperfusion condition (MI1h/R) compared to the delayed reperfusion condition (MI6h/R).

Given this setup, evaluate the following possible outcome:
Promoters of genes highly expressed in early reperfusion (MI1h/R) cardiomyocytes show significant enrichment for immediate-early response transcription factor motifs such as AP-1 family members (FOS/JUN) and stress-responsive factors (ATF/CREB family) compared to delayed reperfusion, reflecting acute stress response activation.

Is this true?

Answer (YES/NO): NO